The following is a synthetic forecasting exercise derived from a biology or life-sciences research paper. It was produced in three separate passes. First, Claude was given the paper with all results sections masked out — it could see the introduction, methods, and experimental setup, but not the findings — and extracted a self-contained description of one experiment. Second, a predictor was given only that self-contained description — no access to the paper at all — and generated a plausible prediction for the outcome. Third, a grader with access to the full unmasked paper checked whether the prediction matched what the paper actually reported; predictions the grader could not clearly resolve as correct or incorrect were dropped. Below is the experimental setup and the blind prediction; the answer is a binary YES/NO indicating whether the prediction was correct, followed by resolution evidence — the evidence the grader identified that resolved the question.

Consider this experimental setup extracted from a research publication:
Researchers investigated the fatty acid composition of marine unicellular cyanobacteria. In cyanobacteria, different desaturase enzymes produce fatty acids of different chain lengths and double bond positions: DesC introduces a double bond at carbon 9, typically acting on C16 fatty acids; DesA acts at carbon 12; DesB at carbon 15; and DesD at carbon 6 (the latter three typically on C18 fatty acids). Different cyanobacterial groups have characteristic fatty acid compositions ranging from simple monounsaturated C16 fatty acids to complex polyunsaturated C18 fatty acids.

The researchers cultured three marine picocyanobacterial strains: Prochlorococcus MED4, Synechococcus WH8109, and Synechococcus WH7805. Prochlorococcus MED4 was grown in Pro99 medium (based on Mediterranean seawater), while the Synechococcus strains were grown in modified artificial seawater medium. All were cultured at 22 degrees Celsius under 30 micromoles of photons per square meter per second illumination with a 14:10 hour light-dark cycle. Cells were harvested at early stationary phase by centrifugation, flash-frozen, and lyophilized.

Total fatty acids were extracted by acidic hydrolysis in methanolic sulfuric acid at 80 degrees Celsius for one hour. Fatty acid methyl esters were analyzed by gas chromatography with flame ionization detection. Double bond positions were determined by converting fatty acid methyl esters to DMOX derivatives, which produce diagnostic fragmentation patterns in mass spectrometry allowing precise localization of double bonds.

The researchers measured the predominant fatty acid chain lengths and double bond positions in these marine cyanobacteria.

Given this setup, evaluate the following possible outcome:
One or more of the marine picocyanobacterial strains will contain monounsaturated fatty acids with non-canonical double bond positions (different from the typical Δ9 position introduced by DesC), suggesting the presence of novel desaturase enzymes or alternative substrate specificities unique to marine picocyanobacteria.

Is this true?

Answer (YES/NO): NO